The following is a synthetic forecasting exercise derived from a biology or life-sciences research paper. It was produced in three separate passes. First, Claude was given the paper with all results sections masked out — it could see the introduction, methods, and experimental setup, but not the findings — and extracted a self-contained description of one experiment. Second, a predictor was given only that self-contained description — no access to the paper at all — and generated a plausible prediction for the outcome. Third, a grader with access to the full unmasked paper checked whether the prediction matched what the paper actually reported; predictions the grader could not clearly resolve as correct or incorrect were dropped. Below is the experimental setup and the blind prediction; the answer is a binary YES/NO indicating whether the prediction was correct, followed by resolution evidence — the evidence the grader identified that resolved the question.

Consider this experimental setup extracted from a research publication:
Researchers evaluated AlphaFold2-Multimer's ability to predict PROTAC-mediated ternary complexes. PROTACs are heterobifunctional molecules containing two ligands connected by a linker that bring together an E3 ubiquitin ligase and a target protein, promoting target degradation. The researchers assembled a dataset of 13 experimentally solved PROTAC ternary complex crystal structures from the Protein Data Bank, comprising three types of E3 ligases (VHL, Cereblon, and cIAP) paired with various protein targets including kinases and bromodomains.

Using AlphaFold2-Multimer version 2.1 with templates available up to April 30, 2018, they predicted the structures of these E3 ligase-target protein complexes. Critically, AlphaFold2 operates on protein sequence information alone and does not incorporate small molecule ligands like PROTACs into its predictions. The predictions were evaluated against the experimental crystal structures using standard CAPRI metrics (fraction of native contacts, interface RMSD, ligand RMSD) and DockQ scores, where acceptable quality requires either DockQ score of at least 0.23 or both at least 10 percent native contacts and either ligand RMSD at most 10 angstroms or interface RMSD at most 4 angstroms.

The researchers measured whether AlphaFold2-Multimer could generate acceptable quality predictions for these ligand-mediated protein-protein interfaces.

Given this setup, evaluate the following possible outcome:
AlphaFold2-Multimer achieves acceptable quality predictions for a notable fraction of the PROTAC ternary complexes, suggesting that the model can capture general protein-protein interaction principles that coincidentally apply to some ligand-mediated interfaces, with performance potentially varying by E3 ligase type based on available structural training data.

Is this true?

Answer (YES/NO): NO